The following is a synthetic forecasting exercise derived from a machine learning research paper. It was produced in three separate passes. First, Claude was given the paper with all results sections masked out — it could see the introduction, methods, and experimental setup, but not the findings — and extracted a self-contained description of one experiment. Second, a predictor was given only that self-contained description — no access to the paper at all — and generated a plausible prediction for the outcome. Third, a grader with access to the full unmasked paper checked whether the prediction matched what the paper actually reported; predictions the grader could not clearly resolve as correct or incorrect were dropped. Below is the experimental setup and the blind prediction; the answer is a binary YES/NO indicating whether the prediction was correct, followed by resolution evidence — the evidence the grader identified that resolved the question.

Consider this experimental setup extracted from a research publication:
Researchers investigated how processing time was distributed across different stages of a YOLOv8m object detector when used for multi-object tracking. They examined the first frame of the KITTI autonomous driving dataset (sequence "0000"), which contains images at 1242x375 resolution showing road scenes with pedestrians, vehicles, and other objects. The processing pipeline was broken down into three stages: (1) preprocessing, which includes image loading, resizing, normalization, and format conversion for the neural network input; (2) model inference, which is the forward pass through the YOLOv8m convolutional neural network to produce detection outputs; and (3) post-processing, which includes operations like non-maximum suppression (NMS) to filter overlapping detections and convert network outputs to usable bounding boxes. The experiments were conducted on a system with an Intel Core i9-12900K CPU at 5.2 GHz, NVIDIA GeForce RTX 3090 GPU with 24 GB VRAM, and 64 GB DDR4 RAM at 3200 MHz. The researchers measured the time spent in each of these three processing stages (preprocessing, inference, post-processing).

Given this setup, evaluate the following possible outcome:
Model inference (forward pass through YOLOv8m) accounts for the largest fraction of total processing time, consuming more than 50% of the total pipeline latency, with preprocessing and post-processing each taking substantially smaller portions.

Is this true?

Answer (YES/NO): NO